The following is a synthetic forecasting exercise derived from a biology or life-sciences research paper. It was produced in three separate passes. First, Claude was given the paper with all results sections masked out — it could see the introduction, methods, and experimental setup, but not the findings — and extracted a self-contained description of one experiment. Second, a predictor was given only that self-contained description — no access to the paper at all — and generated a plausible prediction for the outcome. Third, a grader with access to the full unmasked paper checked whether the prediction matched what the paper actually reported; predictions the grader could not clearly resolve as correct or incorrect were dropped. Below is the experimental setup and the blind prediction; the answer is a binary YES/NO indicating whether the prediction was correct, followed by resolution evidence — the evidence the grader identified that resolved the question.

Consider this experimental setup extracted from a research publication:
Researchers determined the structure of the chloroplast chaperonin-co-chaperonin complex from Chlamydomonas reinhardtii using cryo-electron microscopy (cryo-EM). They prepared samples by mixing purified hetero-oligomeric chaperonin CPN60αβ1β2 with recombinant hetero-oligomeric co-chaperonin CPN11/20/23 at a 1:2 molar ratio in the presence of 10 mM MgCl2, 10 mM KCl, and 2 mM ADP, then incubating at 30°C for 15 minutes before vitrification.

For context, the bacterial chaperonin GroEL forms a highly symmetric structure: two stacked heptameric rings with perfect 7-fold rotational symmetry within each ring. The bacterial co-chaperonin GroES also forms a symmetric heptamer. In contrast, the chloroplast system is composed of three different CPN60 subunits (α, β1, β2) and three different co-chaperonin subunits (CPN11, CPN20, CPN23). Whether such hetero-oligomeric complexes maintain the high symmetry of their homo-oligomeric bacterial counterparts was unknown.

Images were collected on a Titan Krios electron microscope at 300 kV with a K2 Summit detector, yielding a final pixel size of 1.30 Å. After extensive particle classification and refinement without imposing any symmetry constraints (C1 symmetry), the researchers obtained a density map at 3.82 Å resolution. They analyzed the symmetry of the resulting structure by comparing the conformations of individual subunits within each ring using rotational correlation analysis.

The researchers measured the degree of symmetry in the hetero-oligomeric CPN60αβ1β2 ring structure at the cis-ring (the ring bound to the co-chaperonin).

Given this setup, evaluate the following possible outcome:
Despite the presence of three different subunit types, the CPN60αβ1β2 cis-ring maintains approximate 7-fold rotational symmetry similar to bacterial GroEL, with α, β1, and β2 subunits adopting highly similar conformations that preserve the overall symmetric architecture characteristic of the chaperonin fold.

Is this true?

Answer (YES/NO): YES